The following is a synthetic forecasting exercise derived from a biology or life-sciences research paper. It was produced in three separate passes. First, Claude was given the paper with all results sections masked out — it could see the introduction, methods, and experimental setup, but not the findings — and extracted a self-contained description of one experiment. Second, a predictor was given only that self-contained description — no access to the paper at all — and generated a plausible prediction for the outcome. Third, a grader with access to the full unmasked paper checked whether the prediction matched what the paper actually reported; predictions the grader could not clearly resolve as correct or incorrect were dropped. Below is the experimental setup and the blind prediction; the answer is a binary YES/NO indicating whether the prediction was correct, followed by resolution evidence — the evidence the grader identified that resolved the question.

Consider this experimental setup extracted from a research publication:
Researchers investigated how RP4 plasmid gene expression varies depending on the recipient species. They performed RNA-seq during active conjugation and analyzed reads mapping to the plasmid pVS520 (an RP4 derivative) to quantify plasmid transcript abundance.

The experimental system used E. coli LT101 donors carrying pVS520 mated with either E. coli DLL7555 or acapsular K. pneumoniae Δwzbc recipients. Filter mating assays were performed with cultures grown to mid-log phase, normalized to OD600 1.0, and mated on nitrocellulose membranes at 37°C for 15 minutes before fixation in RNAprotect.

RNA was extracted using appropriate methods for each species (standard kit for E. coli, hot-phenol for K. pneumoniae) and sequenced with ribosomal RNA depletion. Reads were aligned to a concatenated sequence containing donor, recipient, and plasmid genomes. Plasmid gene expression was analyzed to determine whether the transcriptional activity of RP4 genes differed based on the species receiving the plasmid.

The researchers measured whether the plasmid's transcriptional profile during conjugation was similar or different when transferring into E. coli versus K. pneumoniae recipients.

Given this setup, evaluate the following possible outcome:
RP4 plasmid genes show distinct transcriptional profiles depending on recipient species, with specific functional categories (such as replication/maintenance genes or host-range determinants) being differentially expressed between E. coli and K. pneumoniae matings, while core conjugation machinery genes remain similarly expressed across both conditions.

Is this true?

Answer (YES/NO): NO